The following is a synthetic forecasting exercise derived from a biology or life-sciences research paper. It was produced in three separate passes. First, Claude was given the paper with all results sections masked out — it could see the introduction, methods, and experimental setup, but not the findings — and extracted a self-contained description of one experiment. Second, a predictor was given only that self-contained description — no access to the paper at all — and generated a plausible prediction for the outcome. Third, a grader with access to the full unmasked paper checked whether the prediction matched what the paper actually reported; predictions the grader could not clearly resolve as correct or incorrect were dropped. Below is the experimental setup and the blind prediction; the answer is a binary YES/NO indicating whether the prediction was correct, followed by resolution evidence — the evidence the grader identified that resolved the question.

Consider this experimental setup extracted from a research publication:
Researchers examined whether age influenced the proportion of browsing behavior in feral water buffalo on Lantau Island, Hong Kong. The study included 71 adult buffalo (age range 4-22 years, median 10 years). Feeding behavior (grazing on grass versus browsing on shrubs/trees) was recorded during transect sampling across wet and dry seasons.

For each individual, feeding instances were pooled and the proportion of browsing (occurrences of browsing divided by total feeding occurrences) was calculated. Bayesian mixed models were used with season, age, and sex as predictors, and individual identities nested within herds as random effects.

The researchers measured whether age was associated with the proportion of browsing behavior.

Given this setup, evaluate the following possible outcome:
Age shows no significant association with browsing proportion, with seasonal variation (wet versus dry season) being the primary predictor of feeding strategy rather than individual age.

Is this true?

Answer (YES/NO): YES